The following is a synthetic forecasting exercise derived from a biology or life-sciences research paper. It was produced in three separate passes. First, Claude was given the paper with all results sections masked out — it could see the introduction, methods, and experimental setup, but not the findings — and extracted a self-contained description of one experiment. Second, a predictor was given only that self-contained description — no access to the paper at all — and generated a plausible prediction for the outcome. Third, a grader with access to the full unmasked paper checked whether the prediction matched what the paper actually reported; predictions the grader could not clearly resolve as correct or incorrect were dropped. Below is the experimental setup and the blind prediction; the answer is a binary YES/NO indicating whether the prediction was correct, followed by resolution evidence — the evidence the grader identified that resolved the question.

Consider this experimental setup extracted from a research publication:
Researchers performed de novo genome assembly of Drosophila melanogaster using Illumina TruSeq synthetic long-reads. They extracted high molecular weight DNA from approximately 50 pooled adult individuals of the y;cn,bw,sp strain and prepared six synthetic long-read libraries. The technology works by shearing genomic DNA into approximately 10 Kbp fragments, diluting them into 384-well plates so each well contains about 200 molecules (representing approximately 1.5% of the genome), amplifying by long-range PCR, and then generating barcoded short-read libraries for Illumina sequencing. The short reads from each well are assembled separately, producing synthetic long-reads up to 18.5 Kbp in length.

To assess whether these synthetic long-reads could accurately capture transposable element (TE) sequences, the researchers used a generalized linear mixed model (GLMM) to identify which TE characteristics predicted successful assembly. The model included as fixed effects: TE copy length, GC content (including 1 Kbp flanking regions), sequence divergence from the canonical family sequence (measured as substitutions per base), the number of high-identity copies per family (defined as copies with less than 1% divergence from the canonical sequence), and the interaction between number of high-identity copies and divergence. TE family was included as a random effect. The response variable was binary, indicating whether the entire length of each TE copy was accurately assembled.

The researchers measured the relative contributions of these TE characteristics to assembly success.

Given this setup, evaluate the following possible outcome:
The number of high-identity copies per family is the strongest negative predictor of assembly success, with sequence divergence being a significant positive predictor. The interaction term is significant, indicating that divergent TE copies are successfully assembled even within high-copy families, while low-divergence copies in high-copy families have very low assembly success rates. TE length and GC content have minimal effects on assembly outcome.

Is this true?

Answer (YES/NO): NO